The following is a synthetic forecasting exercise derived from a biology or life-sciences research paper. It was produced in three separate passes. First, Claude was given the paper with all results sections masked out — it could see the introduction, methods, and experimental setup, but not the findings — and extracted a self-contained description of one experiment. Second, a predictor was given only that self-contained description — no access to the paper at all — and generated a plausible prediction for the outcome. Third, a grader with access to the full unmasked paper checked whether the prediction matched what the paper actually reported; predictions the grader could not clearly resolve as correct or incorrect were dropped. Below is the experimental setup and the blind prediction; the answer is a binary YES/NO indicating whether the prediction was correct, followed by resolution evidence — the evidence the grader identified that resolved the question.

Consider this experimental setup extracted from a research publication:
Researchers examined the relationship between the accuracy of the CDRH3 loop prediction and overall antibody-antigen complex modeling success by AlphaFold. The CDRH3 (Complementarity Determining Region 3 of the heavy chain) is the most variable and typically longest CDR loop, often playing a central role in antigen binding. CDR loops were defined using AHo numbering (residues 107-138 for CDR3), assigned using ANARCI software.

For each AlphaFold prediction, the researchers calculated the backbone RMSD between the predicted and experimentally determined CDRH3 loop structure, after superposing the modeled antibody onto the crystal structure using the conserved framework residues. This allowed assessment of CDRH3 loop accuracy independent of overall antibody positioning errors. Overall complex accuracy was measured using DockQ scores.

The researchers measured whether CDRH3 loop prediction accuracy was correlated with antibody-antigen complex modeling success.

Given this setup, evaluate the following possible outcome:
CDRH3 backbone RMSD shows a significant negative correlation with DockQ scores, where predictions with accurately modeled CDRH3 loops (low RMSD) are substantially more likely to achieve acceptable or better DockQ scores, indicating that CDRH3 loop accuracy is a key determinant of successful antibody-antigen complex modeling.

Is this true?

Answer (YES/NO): YES